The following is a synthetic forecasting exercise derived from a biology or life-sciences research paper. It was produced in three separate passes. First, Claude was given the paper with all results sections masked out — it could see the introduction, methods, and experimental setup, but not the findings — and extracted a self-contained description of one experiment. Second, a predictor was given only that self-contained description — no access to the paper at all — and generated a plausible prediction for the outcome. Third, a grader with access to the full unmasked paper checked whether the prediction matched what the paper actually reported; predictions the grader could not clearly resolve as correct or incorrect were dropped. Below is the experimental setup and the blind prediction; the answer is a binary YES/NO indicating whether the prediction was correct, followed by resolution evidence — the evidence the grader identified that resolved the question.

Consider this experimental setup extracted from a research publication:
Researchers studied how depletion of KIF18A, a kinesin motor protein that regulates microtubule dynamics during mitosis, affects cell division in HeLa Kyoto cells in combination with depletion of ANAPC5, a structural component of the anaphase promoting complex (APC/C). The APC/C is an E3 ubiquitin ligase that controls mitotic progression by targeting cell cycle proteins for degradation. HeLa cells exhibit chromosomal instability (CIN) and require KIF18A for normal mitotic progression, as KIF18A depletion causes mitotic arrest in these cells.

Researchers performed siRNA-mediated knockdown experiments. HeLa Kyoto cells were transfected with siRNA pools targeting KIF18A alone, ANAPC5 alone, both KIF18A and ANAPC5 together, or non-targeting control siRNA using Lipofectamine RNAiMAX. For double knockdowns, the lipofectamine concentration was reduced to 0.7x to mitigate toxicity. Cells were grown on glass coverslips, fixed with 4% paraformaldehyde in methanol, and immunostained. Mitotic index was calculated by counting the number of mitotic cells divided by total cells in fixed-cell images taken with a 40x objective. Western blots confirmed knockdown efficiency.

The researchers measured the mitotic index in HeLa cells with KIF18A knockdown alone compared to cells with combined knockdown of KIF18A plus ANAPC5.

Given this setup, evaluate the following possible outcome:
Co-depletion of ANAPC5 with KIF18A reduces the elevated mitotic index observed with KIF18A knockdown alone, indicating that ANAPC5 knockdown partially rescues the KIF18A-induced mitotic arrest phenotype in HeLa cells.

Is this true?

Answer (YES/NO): NO